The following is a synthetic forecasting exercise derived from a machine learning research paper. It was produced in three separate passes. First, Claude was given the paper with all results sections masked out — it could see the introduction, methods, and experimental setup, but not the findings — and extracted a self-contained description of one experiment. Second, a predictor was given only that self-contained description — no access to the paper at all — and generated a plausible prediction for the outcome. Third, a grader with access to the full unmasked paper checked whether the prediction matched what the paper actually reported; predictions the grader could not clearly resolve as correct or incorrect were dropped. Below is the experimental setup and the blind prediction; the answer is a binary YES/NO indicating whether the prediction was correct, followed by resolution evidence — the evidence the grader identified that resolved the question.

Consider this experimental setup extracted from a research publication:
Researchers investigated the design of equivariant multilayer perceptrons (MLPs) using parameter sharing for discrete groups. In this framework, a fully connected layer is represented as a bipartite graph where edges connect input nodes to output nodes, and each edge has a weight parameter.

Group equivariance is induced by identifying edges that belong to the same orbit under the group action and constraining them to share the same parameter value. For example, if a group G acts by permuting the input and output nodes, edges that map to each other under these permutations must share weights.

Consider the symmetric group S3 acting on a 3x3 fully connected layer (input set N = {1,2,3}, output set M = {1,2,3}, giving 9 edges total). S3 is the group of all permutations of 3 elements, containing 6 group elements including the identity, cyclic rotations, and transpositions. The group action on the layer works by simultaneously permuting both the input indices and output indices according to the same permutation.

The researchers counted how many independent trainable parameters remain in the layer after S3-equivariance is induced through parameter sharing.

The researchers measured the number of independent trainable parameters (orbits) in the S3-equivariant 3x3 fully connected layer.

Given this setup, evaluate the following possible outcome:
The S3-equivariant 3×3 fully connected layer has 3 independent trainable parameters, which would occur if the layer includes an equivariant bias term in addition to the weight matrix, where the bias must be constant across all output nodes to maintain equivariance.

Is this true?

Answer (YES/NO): NO